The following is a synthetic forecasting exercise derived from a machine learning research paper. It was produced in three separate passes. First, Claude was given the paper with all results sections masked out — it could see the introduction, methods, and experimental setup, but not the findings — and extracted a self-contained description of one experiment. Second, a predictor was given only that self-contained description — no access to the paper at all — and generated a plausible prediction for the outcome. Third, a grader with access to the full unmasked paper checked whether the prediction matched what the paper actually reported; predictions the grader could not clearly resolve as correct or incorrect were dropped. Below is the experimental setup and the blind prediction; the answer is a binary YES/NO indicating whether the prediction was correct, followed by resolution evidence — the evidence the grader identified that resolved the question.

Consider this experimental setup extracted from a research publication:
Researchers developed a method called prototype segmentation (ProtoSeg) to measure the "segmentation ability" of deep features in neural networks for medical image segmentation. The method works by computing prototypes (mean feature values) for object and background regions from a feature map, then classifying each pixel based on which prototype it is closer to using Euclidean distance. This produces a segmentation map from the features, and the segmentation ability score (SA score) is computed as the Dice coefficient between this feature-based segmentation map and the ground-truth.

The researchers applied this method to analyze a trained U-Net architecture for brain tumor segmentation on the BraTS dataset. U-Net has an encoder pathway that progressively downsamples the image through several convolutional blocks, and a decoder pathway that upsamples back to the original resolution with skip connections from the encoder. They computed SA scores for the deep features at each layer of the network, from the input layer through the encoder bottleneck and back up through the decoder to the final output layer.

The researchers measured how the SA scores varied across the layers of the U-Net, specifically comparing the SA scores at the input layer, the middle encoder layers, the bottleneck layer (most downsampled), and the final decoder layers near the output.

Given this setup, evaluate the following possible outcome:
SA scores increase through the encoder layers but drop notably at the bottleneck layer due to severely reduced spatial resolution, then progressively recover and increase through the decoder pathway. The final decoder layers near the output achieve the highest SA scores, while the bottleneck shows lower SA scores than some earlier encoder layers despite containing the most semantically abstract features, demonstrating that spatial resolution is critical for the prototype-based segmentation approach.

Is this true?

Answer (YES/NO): YES